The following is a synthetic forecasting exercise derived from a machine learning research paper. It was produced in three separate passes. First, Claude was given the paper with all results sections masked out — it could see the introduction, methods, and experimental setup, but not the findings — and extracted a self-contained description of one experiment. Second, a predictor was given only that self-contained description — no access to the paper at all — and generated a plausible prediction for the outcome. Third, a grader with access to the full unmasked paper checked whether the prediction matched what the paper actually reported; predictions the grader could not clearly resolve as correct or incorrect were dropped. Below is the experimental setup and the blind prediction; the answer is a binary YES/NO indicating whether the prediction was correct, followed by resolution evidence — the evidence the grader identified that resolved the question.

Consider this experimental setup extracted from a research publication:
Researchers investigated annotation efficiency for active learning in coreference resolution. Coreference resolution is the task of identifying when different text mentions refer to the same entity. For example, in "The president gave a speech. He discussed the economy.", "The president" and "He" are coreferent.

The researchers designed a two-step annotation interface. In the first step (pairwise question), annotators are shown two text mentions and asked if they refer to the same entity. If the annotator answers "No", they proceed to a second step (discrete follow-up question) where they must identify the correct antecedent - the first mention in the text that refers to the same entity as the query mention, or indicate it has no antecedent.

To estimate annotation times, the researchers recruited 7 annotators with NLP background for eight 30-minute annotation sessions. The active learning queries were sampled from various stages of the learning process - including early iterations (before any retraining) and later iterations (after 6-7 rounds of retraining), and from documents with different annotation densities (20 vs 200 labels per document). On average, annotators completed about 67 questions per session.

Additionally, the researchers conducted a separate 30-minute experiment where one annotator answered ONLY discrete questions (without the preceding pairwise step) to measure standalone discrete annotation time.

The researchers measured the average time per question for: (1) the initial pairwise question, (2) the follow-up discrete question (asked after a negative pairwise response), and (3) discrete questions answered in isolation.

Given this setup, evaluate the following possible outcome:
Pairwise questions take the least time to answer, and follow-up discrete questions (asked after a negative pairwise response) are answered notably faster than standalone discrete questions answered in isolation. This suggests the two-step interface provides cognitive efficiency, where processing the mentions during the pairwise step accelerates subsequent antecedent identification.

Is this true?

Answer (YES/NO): NO